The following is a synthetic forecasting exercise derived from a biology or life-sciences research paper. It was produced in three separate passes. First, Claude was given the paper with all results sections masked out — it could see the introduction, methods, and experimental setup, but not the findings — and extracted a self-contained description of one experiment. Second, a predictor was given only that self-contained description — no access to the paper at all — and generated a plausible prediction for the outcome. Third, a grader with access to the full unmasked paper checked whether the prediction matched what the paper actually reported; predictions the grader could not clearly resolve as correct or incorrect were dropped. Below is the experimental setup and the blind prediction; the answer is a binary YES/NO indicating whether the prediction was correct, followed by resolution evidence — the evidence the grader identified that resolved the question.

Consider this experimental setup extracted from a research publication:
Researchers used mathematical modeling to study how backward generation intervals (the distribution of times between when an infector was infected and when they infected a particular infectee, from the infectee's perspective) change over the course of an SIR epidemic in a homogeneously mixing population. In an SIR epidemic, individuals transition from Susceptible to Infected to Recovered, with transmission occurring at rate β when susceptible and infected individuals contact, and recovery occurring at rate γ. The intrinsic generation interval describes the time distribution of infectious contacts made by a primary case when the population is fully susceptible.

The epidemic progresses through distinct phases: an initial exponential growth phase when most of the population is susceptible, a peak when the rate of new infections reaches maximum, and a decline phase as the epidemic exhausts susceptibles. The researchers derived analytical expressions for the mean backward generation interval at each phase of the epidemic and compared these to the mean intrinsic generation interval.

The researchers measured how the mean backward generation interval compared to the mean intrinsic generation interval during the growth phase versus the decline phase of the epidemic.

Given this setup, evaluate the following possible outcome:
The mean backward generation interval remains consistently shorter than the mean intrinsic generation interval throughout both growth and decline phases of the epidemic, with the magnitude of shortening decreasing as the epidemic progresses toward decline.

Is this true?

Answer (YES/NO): NO